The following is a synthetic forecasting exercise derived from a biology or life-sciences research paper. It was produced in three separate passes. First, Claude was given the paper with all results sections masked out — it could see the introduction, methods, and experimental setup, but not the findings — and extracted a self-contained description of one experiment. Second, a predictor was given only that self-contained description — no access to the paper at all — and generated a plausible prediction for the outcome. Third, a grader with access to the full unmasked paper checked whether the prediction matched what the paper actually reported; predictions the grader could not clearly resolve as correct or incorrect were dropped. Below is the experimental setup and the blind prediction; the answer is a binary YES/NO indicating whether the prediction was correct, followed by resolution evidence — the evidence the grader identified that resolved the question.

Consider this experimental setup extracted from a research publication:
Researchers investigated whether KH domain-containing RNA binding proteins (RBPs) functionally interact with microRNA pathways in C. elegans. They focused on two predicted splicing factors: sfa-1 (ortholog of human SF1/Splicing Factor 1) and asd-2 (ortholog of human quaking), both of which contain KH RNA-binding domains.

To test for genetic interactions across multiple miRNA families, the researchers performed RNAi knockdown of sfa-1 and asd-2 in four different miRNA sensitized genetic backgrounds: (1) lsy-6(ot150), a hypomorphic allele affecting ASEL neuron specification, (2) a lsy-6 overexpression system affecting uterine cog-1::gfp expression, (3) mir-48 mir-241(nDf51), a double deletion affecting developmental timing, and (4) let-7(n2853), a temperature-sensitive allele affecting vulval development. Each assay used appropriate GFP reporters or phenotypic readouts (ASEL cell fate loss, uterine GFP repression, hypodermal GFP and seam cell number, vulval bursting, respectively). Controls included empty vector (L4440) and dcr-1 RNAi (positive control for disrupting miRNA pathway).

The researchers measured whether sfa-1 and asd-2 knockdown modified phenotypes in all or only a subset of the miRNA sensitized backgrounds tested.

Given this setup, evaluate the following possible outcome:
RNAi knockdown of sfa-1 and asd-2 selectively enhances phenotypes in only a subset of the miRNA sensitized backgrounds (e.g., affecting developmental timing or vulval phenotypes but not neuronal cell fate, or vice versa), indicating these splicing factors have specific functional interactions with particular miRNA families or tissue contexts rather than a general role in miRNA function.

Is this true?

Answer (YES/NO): NO